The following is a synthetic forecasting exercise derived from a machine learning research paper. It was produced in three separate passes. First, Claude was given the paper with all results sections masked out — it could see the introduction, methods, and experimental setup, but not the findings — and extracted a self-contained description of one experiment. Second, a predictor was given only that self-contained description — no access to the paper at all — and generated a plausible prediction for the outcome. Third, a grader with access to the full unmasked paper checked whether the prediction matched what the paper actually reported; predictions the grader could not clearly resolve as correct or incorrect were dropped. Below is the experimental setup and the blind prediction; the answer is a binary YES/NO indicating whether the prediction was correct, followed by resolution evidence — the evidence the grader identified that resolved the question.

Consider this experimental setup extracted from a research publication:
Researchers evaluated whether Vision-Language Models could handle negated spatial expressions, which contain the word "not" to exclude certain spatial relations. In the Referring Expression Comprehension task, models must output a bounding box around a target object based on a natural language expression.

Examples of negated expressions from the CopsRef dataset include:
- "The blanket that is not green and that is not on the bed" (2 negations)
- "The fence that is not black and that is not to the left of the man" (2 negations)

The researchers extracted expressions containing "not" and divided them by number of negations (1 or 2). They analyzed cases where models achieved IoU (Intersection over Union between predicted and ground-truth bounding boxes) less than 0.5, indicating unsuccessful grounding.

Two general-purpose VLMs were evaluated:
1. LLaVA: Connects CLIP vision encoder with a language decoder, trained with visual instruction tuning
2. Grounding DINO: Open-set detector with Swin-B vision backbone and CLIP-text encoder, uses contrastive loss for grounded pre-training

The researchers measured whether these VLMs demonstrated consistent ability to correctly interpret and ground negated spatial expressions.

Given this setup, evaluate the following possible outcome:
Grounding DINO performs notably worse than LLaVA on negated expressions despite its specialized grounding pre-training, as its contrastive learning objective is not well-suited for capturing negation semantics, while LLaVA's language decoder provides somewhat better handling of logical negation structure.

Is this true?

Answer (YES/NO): YES